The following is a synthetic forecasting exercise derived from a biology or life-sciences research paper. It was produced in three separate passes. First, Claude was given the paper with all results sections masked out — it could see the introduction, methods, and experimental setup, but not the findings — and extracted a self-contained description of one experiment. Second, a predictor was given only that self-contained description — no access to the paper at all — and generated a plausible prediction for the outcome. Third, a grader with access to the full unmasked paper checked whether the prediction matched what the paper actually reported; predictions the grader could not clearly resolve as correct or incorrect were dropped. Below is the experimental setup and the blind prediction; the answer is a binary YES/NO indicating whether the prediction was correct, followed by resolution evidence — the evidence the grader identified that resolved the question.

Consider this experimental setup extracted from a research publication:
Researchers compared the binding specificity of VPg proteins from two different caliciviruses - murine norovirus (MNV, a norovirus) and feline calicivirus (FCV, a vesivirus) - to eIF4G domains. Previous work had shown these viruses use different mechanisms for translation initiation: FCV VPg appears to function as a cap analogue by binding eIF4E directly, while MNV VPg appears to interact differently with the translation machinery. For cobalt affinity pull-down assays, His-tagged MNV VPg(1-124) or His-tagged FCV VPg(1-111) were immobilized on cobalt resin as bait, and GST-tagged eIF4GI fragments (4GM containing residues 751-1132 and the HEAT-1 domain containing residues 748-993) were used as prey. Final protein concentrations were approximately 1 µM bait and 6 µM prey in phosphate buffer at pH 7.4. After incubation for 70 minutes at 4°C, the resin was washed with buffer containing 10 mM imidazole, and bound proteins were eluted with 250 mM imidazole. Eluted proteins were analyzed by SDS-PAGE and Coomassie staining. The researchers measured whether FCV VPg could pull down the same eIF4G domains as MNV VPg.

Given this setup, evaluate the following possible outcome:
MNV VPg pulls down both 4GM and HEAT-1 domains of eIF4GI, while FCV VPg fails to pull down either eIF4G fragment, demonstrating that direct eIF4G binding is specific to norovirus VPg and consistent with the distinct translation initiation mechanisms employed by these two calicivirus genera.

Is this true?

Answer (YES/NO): YES